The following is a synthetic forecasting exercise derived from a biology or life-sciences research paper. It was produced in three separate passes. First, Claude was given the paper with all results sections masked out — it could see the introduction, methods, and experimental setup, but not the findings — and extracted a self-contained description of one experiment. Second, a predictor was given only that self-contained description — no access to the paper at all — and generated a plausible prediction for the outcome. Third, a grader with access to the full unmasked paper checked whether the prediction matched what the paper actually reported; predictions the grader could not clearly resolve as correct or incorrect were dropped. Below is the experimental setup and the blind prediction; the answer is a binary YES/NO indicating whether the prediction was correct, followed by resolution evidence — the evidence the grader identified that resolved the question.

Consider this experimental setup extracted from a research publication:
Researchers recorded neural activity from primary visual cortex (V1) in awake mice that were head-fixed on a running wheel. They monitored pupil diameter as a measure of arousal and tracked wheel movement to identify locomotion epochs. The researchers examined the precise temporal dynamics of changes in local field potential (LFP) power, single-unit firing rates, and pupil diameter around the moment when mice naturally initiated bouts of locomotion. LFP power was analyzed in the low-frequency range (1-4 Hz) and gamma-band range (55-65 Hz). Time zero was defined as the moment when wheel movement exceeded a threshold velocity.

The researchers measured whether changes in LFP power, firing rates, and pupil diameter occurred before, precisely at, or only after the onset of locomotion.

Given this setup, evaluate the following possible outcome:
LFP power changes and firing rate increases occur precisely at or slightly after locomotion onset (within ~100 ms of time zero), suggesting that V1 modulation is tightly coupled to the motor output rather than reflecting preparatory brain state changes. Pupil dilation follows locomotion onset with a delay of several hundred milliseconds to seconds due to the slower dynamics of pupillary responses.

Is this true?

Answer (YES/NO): NO